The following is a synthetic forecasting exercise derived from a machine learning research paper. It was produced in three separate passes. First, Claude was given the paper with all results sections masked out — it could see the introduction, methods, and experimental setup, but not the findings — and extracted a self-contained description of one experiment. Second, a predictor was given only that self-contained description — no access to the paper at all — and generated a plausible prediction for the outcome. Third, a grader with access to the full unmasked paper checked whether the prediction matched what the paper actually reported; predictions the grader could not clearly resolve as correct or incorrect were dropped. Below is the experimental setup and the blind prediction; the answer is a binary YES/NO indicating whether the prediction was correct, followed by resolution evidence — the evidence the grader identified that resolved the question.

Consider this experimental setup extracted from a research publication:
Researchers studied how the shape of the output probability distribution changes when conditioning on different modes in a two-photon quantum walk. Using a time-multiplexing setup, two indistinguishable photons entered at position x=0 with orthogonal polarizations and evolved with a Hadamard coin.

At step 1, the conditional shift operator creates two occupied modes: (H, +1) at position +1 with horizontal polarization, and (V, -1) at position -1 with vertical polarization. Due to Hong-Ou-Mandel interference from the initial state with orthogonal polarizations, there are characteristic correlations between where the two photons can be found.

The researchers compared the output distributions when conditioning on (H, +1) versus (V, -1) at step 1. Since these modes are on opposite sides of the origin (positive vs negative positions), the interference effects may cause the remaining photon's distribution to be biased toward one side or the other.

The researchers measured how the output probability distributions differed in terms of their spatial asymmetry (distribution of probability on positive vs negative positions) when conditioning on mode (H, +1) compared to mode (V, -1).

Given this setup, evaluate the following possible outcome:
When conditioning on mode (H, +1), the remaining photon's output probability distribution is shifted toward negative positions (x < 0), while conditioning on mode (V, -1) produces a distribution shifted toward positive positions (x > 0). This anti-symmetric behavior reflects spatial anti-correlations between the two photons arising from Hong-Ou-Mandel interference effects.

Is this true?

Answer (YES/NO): NO